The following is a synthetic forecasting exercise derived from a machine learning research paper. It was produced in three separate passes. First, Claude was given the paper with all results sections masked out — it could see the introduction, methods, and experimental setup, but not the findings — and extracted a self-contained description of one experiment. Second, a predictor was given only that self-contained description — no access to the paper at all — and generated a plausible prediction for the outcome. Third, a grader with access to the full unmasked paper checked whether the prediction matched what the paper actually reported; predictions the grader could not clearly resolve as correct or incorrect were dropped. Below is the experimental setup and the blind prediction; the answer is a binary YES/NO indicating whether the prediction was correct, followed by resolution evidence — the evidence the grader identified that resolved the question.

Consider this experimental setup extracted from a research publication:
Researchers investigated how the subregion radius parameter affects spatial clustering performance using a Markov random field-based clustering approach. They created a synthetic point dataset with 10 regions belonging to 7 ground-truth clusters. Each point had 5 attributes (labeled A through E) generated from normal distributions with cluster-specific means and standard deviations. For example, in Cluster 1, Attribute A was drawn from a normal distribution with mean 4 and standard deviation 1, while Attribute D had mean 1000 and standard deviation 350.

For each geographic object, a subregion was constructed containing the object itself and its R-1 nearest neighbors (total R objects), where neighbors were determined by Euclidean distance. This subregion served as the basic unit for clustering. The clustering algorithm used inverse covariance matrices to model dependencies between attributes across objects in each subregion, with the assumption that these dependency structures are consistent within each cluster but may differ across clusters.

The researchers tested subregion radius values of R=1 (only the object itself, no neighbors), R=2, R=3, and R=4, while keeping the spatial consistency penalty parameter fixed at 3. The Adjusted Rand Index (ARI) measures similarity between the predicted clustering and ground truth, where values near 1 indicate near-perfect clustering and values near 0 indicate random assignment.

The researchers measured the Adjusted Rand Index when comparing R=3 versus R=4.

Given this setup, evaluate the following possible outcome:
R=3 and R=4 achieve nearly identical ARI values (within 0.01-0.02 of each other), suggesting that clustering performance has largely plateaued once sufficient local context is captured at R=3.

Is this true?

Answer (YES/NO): NO